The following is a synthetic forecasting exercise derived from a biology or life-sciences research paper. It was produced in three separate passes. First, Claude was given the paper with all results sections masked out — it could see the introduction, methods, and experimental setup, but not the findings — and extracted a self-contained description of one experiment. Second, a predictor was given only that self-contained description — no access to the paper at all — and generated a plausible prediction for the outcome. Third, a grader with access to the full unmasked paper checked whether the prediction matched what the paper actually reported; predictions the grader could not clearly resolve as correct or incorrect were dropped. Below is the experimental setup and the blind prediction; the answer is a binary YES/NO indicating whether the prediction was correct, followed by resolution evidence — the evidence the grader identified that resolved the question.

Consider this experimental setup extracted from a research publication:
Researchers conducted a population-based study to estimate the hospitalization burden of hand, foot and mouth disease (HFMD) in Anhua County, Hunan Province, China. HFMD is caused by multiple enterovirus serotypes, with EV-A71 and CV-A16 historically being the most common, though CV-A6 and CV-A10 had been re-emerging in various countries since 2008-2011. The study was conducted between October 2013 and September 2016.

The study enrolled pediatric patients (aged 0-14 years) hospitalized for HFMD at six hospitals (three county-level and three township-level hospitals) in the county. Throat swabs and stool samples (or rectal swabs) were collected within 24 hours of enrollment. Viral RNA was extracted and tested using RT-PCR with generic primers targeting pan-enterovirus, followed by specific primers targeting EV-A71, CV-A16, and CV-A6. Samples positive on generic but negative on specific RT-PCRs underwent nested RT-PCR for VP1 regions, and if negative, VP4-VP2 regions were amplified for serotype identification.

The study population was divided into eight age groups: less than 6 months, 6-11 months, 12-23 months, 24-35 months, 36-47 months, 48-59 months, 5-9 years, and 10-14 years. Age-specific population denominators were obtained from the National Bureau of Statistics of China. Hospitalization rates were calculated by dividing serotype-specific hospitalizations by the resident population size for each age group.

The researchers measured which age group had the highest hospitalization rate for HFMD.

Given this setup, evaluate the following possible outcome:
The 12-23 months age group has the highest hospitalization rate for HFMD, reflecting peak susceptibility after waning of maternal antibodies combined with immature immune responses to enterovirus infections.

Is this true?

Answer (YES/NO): YES